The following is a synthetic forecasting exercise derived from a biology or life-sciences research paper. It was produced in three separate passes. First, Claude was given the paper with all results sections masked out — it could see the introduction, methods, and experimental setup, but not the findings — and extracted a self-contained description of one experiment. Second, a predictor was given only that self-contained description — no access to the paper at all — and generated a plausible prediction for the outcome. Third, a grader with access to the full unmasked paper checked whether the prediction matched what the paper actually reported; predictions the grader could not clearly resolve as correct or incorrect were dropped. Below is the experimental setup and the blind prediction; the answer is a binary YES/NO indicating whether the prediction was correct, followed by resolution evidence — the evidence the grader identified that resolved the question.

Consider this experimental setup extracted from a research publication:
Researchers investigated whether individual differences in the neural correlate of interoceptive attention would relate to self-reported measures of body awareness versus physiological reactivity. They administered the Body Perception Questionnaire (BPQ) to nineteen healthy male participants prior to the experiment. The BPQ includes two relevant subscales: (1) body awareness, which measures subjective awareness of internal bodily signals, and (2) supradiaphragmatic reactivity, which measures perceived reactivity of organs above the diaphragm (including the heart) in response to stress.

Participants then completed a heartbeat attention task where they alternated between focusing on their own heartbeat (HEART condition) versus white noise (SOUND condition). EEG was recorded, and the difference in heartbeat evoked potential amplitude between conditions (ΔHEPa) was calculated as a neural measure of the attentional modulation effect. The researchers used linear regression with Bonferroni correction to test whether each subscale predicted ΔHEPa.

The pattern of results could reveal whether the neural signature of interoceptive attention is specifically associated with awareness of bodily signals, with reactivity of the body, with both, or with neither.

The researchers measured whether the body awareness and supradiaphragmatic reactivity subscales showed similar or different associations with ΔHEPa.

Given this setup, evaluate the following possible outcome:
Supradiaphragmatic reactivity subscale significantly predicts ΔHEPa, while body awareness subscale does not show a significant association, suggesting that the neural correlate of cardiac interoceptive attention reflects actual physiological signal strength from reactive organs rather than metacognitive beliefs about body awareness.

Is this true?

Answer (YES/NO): NO